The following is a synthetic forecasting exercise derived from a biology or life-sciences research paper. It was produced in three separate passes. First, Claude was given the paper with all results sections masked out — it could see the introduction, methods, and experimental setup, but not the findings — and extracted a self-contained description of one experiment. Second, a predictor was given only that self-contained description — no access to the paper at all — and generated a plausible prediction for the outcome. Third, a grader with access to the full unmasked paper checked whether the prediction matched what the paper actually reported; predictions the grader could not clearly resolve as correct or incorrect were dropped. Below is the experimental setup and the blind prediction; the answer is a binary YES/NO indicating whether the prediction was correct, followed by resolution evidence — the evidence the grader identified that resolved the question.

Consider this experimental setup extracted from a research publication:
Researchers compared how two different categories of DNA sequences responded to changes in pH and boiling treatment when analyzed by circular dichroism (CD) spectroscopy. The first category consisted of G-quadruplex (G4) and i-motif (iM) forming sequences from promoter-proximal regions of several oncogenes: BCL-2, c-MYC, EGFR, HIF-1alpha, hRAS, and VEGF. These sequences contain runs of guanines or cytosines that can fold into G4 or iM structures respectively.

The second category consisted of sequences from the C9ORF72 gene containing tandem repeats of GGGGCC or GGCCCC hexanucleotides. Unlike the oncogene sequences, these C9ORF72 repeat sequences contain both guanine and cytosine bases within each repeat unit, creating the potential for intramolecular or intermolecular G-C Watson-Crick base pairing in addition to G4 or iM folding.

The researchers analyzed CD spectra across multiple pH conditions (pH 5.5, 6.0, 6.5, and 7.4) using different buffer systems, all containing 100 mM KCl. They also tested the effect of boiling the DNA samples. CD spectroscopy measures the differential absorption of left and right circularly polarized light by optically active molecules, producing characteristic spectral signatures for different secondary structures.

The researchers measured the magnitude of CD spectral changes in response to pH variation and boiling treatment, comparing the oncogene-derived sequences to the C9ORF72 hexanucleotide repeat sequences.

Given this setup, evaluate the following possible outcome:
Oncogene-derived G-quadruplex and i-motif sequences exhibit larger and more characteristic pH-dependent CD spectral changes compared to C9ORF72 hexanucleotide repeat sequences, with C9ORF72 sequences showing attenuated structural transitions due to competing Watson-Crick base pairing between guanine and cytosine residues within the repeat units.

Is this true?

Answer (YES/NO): NO